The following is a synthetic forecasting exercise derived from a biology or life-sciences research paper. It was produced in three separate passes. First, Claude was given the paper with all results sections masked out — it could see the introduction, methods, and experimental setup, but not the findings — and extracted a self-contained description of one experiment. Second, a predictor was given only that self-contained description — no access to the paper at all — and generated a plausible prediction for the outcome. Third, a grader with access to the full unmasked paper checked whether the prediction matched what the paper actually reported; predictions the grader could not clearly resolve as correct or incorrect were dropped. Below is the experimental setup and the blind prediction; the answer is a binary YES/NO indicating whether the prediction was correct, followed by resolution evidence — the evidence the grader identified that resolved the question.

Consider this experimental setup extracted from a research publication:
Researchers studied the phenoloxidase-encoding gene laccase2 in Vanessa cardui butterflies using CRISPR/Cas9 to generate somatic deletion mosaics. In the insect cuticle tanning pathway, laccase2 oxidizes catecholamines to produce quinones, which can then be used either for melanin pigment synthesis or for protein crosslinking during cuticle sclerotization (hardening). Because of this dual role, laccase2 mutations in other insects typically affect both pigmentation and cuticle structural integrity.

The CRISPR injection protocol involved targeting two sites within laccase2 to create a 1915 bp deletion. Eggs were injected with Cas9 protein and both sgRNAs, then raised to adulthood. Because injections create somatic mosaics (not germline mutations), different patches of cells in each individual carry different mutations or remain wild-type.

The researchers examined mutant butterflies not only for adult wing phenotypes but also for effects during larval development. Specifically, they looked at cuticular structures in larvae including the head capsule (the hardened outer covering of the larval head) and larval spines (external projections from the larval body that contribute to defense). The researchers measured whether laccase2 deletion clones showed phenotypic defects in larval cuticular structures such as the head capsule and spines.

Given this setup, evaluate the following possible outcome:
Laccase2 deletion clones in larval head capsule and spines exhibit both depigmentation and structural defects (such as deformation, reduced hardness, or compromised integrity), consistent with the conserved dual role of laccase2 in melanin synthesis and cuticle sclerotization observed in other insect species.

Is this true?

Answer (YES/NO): YES